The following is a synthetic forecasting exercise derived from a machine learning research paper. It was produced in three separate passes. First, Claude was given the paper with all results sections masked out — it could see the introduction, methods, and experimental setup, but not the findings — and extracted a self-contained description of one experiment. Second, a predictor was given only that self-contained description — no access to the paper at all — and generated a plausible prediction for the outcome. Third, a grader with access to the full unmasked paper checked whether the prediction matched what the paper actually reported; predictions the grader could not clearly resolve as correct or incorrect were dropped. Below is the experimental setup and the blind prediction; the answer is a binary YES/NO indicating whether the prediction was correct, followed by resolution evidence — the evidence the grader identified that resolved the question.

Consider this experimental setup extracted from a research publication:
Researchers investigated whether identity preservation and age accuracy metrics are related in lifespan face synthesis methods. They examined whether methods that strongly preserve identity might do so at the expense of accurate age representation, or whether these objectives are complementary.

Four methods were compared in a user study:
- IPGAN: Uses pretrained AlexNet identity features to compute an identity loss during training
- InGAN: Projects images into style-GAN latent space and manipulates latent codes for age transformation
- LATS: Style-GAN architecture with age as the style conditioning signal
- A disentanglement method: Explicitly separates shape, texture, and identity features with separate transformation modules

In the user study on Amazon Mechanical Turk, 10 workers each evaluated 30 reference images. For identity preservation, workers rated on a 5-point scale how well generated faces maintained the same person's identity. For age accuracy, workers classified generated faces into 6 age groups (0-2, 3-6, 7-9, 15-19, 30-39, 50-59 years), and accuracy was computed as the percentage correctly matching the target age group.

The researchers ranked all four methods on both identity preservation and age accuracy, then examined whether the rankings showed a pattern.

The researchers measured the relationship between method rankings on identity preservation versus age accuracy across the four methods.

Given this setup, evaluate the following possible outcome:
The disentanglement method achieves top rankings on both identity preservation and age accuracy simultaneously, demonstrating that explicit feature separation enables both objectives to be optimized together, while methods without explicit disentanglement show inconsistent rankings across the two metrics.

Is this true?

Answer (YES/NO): NO